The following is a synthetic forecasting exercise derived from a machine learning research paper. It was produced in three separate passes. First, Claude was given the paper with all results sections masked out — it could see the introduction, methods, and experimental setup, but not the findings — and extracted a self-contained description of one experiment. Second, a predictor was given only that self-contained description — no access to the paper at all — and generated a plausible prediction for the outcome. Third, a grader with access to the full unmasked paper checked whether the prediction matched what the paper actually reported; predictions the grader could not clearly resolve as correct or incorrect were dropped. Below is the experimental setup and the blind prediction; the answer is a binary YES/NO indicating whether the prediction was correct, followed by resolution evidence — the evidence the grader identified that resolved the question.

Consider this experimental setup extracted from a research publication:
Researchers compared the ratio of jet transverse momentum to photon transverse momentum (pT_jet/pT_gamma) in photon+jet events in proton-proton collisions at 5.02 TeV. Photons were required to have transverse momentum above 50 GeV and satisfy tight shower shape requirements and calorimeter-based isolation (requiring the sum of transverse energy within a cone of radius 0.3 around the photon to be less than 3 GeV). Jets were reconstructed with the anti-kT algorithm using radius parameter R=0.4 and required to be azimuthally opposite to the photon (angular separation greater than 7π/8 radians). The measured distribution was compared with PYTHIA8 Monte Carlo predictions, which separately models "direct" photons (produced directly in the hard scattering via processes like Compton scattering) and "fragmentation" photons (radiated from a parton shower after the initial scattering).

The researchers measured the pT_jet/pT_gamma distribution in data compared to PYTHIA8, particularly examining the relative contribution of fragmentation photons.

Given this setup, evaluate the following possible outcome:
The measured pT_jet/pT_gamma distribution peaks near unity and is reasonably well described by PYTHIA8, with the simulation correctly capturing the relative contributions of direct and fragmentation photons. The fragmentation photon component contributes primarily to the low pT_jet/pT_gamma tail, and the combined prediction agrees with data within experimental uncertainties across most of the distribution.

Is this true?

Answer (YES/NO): NO